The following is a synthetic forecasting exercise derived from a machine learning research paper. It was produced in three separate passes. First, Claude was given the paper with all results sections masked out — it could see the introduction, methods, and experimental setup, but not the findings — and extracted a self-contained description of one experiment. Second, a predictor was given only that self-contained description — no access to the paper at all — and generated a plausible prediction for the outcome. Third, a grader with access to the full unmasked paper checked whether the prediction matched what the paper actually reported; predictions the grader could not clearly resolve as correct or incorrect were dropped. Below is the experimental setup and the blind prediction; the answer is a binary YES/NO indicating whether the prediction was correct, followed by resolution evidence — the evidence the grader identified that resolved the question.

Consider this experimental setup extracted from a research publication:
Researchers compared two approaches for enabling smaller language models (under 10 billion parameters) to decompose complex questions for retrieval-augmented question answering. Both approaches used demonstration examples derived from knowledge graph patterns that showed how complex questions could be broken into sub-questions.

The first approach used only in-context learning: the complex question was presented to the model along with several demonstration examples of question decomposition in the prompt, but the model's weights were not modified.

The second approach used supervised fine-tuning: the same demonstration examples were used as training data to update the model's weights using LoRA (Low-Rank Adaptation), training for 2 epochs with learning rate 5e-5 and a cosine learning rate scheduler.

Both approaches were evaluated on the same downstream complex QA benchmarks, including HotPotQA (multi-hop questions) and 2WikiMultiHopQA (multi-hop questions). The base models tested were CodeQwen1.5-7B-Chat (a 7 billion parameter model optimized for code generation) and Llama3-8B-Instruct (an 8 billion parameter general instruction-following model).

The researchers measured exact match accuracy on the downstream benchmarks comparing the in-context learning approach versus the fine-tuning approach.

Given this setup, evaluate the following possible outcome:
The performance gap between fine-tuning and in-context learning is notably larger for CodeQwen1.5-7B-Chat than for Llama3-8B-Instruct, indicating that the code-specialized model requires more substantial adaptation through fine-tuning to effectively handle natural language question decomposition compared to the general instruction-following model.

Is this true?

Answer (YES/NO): YES